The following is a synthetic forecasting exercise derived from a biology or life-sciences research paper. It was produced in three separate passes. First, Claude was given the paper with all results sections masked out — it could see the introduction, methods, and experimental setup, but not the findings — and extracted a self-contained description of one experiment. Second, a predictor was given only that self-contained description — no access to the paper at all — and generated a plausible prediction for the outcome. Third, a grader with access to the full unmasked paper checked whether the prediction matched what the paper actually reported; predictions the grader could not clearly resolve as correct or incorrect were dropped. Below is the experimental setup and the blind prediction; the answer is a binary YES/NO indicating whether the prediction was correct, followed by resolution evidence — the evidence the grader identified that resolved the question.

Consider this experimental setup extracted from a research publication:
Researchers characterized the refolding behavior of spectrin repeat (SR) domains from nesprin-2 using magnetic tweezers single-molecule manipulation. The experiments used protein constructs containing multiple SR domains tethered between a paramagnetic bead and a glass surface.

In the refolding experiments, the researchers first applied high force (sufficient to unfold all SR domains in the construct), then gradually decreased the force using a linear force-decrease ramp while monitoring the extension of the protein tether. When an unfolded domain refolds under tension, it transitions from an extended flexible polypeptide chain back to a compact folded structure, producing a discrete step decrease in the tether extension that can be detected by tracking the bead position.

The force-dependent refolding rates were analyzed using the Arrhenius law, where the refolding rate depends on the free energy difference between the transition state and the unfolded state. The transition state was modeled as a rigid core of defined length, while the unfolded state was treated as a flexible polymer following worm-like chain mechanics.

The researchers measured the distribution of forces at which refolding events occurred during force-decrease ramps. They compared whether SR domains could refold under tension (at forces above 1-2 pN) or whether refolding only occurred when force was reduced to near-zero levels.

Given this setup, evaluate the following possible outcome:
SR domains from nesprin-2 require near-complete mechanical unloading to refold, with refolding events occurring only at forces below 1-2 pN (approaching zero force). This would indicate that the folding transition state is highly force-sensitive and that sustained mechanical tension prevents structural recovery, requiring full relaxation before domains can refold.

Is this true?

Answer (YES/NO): NO